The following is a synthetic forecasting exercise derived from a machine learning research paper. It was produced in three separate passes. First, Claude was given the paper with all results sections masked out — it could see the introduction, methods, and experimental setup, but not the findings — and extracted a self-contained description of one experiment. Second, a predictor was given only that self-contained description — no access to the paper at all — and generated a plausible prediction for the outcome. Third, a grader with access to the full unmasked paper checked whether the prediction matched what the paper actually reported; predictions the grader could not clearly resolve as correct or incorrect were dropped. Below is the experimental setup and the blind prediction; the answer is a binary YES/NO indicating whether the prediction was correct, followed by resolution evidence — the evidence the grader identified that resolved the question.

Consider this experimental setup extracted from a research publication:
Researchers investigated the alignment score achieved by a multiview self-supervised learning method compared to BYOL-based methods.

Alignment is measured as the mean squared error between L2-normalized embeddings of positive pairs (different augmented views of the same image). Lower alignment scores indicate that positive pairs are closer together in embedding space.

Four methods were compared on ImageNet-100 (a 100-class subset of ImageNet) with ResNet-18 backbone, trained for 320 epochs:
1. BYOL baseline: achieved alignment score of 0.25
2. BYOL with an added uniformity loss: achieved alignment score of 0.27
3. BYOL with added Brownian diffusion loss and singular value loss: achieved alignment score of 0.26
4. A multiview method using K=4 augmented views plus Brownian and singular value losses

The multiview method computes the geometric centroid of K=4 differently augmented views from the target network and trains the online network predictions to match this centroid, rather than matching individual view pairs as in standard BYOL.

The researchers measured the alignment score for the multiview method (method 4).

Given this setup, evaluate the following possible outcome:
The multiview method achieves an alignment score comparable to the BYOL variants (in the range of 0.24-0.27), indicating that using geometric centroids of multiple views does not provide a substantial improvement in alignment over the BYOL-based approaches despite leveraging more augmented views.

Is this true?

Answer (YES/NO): NO